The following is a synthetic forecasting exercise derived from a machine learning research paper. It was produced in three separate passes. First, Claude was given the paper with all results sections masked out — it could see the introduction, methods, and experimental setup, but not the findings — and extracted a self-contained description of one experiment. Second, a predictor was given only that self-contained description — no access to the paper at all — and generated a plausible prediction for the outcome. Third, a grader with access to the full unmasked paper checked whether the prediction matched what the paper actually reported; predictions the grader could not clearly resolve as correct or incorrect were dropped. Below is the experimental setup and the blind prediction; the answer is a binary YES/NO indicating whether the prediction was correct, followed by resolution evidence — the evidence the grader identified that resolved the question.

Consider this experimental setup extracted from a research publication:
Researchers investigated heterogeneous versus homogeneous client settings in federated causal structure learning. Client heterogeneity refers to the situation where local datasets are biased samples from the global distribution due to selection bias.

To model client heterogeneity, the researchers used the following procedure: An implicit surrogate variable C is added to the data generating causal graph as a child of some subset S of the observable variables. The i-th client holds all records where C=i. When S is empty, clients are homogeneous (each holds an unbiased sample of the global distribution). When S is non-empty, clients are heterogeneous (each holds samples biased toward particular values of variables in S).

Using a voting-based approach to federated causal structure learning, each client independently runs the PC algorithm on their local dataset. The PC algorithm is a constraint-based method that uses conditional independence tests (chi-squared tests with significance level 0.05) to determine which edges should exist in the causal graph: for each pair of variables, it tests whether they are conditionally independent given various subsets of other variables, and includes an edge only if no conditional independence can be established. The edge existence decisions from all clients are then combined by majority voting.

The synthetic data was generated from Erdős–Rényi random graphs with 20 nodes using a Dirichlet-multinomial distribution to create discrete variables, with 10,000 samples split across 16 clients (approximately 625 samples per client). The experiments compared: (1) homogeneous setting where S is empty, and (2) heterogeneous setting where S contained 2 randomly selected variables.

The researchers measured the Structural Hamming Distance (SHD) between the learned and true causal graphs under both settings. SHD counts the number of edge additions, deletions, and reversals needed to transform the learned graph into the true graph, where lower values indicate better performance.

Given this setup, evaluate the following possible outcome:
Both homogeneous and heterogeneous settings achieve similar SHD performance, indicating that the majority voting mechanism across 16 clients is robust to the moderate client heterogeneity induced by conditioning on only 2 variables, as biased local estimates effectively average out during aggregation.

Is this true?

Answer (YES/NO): NO